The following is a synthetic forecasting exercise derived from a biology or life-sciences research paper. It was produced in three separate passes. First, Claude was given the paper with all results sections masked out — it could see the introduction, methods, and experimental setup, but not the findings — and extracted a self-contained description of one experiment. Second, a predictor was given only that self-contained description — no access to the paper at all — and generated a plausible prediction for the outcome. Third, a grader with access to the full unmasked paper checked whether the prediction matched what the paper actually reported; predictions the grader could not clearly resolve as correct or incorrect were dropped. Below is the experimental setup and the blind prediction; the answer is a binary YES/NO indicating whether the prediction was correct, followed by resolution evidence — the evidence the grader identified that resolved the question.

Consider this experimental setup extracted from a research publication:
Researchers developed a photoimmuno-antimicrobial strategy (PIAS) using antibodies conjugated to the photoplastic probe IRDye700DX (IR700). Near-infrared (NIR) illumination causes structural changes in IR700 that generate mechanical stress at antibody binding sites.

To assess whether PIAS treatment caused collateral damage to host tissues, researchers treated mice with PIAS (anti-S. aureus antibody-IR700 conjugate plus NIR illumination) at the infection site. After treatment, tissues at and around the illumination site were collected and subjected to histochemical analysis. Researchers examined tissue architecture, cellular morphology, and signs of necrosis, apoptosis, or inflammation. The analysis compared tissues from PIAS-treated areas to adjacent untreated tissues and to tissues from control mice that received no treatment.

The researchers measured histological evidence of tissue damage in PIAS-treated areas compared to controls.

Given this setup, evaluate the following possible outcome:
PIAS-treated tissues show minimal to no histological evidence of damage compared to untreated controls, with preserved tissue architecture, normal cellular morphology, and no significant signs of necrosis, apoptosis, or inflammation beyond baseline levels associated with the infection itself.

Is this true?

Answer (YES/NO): YES